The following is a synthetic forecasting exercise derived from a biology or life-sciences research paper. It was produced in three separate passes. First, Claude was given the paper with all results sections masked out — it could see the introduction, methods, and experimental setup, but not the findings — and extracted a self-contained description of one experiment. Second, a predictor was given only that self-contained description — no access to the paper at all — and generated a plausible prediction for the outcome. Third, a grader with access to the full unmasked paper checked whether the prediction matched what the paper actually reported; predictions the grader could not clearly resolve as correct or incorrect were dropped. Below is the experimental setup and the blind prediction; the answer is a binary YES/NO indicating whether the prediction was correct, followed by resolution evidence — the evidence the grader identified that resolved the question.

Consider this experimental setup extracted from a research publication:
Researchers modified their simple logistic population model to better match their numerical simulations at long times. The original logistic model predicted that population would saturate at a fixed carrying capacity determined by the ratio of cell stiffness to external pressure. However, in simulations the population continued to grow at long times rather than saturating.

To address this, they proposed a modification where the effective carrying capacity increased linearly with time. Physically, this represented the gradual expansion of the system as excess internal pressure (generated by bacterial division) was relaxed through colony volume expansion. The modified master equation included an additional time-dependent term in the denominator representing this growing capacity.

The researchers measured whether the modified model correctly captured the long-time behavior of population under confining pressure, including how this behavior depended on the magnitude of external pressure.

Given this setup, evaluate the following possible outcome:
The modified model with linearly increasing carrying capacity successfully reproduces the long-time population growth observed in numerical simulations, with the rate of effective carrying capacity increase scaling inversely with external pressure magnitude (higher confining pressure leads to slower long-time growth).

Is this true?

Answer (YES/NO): YES